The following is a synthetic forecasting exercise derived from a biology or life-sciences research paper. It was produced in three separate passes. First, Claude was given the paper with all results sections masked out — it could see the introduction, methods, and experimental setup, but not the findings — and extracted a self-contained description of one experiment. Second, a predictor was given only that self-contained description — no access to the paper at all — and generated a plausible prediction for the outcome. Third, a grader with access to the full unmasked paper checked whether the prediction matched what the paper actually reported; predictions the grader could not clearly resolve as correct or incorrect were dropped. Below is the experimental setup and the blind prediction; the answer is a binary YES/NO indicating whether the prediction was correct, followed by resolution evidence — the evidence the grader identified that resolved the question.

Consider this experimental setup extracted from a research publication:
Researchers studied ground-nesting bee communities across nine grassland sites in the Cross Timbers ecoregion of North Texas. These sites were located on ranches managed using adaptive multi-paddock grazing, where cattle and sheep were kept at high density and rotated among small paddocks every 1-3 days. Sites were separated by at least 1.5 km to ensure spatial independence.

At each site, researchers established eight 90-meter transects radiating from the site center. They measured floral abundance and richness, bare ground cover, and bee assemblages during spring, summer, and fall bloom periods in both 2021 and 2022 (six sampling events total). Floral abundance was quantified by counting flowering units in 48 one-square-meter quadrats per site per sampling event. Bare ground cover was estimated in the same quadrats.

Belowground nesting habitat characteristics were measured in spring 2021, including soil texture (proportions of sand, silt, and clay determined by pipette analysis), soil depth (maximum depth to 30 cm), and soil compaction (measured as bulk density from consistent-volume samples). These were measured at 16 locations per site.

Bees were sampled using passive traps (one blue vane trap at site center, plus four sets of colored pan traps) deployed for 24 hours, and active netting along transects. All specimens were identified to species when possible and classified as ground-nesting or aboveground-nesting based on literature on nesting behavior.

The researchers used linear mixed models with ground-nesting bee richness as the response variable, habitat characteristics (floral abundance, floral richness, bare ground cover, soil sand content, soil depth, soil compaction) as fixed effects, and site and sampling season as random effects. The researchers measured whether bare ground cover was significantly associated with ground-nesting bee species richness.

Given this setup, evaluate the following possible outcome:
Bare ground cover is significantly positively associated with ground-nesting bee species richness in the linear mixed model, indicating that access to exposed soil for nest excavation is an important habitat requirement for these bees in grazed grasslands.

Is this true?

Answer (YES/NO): NO